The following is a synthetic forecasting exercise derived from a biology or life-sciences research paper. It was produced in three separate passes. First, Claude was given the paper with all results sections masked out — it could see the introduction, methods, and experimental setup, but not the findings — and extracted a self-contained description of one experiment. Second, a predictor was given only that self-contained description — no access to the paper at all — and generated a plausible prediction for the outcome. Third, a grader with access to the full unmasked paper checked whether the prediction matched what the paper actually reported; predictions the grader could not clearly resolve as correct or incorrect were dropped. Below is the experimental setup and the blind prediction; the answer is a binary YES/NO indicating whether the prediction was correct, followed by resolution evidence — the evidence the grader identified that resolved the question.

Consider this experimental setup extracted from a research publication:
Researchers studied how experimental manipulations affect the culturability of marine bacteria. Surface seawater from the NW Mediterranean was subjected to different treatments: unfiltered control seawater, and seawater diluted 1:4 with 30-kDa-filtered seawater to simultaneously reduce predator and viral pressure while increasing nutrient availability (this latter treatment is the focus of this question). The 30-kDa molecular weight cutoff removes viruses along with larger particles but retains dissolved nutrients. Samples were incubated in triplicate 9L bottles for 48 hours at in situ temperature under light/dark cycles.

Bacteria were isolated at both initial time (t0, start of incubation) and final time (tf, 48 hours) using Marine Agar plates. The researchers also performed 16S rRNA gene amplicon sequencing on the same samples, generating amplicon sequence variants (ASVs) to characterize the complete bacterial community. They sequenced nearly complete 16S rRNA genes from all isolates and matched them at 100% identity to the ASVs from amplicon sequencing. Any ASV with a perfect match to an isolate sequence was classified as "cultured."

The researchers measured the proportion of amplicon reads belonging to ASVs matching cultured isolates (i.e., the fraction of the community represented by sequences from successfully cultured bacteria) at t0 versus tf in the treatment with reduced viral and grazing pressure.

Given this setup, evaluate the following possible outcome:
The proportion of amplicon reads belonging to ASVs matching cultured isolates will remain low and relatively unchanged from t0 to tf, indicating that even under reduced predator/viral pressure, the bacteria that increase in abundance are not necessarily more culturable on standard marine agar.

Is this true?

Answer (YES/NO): NO